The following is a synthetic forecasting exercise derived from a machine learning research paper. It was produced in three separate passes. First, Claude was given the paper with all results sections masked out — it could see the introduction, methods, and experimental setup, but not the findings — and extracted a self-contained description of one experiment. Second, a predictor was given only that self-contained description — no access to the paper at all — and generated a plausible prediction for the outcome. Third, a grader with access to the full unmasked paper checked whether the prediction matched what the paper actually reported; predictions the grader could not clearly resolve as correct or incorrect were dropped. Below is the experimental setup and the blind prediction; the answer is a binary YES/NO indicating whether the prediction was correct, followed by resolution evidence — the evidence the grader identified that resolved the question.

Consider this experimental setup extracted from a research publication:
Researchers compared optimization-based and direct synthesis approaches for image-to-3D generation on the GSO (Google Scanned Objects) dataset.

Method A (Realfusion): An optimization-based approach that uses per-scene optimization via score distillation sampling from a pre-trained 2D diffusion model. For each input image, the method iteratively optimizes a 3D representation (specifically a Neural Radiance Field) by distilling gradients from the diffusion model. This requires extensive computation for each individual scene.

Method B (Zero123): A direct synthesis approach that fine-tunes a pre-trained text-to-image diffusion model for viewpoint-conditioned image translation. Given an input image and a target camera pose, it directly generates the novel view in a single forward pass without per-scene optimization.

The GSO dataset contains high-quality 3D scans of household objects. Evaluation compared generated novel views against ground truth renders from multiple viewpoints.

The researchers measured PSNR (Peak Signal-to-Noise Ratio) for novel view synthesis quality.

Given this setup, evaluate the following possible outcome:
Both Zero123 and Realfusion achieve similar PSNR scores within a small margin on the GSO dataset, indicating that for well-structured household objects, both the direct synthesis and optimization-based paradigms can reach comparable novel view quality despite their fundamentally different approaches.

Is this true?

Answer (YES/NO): NO